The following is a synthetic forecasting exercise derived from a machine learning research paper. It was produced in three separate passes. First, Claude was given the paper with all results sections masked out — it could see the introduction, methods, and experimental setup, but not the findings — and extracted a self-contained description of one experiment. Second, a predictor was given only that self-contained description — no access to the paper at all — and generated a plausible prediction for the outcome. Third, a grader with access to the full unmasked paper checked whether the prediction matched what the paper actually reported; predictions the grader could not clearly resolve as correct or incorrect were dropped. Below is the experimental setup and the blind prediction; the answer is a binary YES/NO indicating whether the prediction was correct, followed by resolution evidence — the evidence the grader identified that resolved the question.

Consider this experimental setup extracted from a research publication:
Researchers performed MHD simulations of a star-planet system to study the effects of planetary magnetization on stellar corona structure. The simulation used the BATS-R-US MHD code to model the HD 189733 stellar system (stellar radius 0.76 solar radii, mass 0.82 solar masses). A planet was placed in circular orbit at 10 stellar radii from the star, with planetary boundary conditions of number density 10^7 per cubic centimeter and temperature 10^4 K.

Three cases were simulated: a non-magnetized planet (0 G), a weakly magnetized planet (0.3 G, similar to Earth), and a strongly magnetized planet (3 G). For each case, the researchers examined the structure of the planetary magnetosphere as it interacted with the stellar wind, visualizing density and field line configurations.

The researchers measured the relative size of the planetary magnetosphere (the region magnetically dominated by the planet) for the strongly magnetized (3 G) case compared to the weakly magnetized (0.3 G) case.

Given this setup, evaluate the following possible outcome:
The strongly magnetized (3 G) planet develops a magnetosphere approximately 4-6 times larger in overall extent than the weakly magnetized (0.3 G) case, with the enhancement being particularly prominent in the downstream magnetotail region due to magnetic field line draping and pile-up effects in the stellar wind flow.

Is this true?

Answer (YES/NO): YES